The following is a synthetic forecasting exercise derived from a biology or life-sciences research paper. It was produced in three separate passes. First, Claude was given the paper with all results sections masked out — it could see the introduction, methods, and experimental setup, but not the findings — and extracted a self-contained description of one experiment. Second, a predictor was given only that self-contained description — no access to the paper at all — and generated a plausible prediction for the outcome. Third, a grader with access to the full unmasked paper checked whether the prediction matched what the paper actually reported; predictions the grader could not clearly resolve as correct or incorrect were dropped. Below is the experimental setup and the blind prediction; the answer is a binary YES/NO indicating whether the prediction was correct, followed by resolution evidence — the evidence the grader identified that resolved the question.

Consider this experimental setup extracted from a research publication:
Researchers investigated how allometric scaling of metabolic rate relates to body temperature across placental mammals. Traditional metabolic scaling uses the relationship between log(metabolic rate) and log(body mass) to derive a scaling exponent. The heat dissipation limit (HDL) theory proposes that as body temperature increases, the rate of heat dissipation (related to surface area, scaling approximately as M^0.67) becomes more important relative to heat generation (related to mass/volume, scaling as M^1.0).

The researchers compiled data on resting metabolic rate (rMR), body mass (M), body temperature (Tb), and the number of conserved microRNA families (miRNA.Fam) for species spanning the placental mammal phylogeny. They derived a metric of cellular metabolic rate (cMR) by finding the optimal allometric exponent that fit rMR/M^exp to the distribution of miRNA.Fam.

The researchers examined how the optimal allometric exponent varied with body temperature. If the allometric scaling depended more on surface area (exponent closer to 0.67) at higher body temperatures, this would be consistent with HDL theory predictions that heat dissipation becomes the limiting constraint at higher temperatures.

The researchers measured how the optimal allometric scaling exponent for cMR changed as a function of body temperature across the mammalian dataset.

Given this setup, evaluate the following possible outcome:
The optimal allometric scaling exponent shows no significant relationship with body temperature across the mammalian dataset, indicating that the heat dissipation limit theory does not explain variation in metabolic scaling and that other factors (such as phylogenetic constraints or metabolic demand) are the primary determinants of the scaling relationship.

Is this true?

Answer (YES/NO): NO